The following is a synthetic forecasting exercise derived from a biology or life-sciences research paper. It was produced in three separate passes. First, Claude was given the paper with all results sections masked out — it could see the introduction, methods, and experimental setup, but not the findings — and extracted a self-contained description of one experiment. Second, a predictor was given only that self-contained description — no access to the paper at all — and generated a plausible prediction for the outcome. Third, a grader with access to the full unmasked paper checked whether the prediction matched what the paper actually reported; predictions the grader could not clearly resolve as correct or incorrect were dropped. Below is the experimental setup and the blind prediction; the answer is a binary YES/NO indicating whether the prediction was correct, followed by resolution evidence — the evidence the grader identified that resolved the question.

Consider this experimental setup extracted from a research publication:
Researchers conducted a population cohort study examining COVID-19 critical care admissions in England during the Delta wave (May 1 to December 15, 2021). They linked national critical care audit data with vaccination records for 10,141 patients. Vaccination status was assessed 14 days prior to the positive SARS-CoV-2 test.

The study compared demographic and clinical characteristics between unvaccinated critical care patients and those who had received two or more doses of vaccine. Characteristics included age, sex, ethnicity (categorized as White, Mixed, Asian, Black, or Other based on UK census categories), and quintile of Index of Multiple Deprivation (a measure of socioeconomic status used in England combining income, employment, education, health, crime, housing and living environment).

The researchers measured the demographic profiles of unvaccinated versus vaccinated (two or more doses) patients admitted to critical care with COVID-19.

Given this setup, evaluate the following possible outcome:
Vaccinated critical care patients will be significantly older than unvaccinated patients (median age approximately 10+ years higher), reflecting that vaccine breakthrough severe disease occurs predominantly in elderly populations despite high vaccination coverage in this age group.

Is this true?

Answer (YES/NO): YES